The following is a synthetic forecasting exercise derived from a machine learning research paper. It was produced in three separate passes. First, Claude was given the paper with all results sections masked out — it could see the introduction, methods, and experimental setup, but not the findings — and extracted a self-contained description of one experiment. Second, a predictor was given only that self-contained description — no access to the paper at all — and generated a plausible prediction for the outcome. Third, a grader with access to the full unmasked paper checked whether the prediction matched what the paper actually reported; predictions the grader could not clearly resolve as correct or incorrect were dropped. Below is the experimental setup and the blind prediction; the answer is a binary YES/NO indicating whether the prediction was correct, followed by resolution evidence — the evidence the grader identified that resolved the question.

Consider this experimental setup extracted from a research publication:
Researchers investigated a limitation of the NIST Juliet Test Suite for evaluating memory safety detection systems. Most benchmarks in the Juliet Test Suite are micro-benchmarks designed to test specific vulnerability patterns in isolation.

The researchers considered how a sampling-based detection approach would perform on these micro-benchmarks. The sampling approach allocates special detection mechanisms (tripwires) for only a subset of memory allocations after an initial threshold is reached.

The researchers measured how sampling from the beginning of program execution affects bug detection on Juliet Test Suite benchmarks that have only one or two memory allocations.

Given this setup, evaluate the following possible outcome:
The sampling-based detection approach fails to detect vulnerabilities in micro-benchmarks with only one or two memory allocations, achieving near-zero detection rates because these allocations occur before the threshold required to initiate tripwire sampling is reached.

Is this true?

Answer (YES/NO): NO